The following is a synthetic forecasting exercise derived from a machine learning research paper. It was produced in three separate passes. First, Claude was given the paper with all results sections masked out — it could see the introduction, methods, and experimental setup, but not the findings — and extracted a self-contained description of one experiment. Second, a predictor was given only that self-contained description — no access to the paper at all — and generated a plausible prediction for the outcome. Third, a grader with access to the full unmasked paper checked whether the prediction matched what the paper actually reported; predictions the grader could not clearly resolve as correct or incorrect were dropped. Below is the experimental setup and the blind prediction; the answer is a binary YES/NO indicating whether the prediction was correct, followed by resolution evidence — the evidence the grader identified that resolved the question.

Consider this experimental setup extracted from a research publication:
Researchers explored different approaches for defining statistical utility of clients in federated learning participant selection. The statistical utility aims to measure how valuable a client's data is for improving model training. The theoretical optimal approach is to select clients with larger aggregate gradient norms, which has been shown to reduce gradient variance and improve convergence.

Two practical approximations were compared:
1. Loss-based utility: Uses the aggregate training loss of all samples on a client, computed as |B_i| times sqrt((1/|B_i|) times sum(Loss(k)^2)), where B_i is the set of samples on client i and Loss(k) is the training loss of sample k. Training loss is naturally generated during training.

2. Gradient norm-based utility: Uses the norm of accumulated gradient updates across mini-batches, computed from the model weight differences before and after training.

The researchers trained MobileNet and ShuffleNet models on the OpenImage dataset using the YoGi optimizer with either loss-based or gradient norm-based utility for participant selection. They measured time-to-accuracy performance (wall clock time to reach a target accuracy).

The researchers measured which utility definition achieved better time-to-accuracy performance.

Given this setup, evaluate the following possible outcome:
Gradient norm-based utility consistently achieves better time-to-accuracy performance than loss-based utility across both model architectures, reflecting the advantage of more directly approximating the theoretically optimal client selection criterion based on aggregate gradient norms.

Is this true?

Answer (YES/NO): NO